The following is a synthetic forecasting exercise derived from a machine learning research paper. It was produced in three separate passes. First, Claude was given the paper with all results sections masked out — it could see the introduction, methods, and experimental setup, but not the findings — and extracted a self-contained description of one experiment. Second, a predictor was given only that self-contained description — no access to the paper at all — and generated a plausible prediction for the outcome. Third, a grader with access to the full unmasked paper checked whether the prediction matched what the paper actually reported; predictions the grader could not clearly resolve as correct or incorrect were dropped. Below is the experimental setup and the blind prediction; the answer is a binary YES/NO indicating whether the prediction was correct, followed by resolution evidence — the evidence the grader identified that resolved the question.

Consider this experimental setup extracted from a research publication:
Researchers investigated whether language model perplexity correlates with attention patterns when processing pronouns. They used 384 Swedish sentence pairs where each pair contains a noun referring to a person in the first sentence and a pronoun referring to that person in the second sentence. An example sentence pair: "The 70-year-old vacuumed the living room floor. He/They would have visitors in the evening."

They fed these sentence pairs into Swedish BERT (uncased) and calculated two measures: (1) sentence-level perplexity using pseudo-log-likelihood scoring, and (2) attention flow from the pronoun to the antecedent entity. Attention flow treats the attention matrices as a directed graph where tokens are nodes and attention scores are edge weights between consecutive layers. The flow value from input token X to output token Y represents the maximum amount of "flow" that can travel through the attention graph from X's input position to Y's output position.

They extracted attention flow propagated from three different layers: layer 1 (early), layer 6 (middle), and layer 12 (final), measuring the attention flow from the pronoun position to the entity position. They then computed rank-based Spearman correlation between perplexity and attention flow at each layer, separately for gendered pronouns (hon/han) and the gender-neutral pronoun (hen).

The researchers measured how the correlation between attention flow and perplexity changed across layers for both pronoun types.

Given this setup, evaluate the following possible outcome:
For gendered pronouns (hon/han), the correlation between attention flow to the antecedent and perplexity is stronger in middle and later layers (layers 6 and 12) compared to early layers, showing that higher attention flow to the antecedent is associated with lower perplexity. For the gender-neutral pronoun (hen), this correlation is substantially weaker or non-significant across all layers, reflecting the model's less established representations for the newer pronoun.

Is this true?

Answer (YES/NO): NO